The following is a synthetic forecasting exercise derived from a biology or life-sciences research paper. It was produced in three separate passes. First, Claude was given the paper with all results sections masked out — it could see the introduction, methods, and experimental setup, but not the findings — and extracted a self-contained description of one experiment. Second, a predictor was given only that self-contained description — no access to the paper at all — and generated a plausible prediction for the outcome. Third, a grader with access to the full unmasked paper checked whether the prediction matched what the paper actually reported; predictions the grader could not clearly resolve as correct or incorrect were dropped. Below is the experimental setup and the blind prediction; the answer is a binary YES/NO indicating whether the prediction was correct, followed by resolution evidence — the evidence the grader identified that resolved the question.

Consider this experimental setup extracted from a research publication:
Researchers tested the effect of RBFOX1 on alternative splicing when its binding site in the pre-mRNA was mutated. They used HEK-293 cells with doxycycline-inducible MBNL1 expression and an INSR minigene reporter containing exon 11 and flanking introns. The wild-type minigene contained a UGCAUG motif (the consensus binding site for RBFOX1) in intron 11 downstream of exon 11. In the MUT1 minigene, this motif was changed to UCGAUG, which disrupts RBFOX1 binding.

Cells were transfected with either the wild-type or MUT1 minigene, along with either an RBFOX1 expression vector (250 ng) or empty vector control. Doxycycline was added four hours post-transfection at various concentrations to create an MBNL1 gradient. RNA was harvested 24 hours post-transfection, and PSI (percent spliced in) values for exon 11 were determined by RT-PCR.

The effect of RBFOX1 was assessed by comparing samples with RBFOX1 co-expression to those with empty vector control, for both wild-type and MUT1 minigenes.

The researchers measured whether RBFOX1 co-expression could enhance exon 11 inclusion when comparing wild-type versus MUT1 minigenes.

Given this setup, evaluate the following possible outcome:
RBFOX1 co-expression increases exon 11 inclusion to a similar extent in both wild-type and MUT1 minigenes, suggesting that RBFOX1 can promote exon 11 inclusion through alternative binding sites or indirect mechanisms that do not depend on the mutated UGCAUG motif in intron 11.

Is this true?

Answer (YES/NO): NO